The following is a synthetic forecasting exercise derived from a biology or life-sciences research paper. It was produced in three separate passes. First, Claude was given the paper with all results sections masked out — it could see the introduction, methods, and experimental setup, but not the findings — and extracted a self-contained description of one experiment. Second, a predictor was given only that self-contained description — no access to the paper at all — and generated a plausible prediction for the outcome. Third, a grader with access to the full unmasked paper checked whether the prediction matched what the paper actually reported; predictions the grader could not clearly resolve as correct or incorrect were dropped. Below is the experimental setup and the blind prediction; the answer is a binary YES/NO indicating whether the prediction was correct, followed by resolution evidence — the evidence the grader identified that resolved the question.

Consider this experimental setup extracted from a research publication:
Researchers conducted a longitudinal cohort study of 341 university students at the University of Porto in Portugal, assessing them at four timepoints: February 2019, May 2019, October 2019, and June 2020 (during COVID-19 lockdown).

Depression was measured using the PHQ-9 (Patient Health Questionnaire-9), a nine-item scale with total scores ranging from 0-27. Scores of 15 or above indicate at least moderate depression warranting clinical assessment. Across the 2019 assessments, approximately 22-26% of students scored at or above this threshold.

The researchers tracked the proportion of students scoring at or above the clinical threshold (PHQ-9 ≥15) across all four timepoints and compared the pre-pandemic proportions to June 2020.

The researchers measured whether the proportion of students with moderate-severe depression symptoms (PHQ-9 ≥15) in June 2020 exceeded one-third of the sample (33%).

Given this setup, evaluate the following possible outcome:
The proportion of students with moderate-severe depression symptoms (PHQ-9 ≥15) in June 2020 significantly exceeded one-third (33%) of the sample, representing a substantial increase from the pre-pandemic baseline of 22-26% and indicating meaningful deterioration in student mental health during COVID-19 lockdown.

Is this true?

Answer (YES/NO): YES